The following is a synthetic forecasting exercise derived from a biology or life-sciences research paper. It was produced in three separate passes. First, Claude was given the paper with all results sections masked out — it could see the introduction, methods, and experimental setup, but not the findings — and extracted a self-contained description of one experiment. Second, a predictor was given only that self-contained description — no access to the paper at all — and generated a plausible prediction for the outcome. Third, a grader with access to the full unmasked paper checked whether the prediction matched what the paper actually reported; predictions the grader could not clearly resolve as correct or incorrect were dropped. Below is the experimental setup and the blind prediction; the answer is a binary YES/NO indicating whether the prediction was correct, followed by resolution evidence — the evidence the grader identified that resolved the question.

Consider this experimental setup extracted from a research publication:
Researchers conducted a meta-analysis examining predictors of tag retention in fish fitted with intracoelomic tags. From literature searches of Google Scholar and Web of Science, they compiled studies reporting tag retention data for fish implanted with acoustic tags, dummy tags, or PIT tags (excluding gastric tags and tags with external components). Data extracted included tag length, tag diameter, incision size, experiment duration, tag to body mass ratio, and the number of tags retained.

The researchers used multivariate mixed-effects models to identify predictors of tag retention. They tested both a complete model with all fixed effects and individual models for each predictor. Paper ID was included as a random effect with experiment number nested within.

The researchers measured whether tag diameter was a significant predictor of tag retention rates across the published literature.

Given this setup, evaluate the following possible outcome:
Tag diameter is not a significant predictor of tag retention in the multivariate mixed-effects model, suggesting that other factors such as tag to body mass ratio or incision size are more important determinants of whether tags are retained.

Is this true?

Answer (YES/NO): YES